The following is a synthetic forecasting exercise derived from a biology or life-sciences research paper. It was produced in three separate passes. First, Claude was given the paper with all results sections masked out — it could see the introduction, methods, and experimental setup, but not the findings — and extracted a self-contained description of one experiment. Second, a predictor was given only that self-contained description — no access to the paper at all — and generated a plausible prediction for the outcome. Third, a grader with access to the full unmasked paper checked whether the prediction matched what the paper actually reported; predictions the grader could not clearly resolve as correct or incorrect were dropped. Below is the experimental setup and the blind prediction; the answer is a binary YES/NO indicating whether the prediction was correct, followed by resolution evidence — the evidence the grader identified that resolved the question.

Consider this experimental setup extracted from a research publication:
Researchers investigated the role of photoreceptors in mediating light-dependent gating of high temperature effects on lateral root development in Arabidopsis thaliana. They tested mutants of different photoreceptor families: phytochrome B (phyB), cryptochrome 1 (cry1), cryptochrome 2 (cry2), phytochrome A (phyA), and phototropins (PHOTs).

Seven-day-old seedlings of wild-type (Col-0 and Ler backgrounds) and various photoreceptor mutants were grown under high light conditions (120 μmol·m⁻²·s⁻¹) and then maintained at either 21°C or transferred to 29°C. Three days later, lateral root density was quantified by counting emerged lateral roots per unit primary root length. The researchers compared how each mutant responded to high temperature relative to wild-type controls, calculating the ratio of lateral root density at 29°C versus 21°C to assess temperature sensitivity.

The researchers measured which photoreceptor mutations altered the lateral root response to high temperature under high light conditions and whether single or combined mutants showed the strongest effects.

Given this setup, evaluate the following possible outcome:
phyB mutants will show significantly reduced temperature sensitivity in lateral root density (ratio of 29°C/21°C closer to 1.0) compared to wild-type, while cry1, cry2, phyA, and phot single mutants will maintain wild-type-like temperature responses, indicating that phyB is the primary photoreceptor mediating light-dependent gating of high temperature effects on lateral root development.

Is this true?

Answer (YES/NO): NO